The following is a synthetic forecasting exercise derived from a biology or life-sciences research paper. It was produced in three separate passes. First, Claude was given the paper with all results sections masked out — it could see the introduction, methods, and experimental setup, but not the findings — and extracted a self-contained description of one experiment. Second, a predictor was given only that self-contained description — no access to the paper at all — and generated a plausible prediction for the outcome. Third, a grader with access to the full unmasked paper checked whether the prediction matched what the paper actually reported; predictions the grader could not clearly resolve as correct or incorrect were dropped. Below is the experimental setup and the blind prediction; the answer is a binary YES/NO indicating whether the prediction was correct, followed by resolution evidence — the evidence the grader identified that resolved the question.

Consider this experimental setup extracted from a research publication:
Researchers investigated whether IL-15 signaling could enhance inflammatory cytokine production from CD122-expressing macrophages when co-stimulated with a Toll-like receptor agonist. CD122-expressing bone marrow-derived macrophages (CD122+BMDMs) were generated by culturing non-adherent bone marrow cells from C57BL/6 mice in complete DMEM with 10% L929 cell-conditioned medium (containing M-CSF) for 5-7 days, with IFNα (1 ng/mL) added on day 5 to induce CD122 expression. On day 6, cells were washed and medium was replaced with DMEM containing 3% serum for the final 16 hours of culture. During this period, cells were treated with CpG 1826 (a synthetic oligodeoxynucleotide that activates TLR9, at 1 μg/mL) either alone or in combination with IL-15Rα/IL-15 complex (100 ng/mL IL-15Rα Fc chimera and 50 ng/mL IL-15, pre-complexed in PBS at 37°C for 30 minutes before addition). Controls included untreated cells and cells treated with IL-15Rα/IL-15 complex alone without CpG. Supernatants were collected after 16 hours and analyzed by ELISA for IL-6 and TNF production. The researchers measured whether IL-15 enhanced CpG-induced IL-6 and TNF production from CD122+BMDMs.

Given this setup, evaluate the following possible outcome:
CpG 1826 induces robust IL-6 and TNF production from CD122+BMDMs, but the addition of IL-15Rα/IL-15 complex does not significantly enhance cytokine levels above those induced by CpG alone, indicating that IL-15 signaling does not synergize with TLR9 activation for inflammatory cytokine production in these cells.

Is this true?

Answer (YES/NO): NO